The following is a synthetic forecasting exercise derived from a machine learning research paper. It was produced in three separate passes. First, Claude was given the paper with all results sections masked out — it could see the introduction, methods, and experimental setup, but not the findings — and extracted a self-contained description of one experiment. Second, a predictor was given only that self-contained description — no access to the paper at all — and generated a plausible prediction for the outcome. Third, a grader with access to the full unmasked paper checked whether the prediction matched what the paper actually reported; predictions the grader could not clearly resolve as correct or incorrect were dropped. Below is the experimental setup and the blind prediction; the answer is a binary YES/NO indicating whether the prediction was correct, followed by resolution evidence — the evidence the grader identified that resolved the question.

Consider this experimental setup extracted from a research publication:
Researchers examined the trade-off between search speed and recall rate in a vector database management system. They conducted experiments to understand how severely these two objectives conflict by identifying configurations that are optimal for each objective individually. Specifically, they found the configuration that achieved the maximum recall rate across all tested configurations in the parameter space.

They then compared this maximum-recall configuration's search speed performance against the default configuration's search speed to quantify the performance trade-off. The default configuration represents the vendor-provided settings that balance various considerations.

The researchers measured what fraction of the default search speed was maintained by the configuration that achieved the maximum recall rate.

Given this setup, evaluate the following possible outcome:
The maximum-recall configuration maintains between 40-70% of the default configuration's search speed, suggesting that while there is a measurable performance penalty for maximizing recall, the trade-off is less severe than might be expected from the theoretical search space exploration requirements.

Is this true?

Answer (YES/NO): NO